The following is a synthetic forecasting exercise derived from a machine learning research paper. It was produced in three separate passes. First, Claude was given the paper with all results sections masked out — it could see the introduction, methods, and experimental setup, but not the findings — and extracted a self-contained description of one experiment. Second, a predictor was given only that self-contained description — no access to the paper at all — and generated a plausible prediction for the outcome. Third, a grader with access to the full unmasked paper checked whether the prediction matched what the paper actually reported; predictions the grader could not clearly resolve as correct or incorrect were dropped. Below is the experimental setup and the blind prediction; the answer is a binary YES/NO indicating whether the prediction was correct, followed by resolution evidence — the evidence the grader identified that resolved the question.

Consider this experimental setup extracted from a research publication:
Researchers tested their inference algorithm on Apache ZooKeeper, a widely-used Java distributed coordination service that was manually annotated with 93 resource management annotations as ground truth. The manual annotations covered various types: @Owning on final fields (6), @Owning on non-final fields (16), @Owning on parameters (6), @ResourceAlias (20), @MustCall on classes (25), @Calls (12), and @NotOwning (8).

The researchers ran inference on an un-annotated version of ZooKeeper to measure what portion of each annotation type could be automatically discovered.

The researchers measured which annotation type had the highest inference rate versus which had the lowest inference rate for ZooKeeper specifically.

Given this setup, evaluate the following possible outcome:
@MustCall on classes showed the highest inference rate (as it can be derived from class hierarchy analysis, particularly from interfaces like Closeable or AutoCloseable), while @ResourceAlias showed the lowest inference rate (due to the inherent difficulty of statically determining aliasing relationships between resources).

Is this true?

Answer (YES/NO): NO